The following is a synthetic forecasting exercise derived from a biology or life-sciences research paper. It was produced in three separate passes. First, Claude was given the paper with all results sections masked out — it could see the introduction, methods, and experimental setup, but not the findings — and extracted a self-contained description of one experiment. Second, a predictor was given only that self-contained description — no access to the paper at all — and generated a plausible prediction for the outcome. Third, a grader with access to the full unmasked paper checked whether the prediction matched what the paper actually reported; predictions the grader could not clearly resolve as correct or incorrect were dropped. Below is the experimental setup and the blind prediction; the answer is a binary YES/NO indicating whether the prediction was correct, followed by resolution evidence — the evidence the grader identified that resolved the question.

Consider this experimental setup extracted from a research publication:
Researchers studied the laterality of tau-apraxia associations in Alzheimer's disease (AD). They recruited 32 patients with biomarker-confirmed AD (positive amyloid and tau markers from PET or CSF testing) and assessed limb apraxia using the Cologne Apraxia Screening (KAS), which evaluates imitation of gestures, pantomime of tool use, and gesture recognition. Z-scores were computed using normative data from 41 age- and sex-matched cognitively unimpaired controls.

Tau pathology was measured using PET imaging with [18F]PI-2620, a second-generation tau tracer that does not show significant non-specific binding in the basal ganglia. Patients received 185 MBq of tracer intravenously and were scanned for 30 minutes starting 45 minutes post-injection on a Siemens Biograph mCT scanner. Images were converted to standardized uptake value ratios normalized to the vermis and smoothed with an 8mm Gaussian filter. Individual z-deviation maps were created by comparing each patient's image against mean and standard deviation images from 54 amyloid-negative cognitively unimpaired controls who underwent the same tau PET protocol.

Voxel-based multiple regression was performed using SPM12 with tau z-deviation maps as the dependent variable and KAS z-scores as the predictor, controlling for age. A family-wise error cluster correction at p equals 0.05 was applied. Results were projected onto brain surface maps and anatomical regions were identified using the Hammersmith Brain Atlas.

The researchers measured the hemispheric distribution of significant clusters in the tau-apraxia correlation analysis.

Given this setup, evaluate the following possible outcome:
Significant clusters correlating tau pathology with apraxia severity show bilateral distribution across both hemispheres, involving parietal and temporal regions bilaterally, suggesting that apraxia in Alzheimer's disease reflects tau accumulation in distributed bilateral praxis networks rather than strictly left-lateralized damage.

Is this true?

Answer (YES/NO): YES